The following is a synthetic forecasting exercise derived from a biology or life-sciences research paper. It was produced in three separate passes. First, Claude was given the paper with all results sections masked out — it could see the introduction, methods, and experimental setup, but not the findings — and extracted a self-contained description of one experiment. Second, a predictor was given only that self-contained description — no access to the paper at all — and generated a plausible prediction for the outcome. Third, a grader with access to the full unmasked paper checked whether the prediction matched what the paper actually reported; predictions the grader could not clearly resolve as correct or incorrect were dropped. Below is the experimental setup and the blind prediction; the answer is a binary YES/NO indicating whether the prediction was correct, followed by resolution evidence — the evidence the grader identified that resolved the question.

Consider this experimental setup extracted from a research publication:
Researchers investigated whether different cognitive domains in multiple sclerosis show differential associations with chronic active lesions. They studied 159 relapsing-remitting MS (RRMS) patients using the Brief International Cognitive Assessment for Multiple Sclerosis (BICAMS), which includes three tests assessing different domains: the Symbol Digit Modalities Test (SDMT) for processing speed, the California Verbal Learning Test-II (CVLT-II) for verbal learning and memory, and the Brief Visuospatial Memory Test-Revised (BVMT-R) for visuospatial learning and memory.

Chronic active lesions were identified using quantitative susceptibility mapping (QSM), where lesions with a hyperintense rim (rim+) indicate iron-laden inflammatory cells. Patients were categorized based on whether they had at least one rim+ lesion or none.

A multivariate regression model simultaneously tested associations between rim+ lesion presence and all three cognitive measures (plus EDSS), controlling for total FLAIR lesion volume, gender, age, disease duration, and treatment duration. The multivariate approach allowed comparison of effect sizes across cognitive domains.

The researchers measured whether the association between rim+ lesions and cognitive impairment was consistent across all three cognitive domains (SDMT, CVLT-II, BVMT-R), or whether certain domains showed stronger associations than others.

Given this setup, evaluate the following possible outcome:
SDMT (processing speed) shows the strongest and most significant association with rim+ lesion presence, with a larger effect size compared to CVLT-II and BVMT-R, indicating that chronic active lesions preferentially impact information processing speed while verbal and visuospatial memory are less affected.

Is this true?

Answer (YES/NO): NO